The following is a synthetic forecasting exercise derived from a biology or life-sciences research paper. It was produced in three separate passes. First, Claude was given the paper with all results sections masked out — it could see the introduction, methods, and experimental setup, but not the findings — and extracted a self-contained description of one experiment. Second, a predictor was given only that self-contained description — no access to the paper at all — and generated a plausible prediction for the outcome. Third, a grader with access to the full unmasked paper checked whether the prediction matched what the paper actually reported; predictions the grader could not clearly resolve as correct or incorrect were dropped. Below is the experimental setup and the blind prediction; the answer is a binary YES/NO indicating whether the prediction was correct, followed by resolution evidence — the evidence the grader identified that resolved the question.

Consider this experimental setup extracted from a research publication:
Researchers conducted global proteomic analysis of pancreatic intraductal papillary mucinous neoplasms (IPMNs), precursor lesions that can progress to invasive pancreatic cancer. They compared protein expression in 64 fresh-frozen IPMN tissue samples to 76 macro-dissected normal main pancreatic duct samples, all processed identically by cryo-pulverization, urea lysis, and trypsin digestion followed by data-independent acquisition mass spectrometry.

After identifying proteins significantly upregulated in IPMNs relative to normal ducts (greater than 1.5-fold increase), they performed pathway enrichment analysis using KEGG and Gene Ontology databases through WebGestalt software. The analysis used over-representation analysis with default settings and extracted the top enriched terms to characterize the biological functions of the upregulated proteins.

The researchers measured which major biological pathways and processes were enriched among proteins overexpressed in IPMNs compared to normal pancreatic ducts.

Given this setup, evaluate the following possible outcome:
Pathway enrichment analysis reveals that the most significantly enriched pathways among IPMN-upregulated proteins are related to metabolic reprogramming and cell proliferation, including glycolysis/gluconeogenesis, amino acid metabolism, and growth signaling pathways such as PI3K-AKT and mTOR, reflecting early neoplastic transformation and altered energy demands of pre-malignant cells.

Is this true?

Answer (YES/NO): NO